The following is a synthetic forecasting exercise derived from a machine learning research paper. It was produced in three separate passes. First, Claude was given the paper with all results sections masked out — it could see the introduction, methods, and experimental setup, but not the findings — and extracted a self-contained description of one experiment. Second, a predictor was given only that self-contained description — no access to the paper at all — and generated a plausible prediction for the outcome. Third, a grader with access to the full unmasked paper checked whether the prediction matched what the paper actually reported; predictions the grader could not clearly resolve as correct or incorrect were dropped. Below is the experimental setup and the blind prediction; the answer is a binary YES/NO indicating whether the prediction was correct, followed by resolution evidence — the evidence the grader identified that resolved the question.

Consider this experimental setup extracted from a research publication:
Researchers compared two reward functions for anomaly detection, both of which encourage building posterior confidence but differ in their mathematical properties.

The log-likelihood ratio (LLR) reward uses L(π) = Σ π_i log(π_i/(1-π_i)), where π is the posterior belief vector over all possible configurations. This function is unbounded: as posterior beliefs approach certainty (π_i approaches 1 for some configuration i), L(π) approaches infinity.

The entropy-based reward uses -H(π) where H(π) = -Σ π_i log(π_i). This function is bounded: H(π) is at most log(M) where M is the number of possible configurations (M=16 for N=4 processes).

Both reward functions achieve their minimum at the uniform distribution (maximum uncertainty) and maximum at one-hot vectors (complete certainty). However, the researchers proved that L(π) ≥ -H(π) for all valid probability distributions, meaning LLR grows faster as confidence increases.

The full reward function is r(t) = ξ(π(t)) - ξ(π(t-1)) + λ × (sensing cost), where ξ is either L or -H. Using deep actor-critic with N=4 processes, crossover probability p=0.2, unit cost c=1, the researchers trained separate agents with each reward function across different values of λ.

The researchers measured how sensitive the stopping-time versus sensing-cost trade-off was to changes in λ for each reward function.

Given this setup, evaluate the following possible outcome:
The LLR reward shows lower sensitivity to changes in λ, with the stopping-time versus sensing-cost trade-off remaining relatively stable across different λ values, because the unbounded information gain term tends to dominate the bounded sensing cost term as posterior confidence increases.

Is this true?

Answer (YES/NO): NO